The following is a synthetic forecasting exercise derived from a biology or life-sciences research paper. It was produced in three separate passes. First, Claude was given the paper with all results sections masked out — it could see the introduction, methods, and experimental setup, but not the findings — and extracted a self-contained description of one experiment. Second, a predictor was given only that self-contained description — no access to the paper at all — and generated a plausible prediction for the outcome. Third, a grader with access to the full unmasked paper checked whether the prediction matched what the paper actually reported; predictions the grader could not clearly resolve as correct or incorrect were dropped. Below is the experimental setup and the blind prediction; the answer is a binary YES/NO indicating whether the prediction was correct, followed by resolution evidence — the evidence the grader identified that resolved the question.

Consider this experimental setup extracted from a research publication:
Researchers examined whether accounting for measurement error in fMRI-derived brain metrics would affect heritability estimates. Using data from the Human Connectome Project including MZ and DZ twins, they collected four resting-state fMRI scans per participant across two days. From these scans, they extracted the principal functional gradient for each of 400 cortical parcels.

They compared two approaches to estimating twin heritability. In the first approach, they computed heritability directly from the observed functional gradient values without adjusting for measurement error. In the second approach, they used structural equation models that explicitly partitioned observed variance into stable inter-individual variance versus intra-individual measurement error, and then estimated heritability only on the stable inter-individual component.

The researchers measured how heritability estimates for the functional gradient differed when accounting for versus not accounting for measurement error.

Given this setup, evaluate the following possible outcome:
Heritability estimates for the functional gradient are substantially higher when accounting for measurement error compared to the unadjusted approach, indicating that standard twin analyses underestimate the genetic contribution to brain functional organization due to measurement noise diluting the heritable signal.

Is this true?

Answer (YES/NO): YES